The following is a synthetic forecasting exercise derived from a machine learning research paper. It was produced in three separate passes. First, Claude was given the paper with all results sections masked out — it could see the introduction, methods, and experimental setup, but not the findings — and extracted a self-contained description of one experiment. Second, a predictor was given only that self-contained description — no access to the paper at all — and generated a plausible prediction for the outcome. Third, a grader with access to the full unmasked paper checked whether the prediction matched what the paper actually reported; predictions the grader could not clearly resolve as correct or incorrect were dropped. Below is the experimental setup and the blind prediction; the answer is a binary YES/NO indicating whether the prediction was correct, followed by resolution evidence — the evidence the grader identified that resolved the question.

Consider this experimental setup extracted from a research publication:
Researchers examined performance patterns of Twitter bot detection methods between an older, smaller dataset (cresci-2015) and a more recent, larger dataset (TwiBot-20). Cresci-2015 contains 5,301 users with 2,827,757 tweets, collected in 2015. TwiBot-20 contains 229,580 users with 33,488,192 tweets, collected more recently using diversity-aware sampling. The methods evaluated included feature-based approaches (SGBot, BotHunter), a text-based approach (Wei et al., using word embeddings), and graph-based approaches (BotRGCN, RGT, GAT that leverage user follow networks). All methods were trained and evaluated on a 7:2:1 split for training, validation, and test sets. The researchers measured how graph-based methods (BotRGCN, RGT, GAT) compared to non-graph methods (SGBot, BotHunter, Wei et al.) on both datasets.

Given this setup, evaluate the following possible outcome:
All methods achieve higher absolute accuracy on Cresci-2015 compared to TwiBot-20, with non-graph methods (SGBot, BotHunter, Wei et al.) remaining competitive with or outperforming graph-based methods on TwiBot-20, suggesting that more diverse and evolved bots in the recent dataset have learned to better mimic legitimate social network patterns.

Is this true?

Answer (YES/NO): NO